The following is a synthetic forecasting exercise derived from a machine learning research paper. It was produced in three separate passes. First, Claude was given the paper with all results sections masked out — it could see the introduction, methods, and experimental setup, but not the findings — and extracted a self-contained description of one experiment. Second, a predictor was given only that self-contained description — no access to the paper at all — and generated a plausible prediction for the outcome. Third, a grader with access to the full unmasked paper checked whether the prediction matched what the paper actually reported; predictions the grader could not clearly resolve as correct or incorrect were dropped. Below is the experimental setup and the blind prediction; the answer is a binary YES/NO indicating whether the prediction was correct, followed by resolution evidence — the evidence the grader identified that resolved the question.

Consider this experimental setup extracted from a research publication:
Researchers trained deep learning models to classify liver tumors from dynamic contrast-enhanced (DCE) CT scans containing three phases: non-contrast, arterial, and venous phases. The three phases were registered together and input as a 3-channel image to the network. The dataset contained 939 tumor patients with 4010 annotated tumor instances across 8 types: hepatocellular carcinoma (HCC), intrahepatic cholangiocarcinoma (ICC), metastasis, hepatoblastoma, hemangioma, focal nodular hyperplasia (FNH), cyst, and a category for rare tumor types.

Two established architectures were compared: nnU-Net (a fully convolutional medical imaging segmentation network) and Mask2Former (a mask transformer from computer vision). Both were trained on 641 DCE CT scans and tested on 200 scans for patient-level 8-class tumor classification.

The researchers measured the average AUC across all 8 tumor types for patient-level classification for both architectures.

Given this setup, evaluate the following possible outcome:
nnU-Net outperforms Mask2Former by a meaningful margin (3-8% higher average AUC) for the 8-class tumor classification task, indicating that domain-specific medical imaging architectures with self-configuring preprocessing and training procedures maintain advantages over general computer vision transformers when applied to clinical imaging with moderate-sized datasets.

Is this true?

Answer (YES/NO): NO